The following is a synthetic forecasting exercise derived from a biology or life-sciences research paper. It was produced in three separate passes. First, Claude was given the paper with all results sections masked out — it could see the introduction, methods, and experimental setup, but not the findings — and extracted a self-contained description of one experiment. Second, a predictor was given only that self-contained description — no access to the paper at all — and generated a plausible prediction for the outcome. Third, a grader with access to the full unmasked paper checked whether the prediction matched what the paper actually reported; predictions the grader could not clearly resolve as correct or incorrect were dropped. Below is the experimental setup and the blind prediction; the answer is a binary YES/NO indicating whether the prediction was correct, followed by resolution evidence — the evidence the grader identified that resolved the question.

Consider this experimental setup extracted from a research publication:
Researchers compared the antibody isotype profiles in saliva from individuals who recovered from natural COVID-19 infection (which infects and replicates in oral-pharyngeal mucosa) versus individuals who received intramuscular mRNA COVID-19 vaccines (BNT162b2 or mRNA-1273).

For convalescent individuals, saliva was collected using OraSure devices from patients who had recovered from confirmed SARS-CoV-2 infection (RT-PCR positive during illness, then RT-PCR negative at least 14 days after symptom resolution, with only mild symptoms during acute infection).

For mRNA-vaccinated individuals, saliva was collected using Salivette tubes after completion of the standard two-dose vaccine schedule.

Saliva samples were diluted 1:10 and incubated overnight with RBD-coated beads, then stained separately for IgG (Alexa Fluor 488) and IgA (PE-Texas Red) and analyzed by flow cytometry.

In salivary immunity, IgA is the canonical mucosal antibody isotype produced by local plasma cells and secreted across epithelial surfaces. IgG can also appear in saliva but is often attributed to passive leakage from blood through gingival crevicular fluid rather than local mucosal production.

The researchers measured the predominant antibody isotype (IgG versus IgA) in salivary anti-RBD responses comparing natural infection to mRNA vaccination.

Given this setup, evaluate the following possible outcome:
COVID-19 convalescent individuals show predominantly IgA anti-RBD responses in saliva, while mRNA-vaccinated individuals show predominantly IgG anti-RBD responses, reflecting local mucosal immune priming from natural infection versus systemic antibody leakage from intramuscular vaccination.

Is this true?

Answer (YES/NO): YES